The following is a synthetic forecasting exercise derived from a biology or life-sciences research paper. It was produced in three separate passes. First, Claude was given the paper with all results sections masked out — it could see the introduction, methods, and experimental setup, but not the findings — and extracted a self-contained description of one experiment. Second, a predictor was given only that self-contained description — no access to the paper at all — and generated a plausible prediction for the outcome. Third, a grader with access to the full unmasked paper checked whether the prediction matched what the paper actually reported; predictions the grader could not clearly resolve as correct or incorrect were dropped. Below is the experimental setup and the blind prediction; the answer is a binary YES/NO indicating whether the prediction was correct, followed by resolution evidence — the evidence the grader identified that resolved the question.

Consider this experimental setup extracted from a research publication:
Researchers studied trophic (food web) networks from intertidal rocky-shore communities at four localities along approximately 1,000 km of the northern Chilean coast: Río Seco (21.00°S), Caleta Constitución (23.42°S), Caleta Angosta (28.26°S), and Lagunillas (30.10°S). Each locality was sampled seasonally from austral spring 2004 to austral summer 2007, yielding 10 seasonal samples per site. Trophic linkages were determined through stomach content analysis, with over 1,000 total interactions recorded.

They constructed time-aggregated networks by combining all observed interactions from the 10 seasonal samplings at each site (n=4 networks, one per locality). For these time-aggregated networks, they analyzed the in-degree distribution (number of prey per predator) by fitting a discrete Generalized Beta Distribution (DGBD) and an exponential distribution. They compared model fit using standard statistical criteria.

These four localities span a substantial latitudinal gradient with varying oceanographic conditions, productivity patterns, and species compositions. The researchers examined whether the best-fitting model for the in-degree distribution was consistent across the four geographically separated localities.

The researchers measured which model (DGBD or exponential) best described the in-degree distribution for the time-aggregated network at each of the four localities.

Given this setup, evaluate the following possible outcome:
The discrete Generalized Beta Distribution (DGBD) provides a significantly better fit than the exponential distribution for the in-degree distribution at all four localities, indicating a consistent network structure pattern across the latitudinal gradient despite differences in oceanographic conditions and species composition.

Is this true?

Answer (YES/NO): YES